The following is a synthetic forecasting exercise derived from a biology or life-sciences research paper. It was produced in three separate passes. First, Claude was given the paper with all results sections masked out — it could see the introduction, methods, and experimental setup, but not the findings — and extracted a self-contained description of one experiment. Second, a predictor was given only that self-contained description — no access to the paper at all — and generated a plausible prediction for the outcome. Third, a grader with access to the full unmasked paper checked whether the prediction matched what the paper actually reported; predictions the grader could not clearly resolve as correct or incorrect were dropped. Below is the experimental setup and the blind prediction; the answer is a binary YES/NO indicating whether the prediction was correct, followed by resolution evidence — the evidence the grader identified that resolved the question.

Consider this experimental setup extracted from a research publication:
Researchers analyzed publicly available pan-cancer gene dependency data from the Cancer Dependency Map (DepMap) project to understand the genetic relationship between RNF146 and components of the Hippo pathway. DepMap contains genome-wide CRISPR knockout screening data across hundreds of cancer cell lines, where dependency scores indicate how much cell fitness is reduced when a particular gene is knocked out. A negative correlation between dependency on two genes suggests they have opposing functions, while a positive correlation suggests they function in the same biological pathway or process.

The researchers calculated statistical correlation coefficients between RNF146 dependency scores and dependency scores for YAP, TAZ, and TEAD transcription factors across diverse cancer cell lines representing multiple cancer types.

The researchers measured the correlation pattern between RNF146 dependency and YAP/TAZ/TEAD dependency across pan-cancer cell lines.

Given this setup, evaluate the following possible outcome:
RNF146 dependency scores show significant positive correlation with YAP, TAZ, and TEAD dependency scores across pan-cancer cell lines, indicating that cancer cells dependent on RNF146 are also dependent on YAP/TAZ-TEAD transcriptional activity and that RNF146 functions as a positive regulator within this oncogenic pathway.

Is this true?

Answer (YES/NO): NO